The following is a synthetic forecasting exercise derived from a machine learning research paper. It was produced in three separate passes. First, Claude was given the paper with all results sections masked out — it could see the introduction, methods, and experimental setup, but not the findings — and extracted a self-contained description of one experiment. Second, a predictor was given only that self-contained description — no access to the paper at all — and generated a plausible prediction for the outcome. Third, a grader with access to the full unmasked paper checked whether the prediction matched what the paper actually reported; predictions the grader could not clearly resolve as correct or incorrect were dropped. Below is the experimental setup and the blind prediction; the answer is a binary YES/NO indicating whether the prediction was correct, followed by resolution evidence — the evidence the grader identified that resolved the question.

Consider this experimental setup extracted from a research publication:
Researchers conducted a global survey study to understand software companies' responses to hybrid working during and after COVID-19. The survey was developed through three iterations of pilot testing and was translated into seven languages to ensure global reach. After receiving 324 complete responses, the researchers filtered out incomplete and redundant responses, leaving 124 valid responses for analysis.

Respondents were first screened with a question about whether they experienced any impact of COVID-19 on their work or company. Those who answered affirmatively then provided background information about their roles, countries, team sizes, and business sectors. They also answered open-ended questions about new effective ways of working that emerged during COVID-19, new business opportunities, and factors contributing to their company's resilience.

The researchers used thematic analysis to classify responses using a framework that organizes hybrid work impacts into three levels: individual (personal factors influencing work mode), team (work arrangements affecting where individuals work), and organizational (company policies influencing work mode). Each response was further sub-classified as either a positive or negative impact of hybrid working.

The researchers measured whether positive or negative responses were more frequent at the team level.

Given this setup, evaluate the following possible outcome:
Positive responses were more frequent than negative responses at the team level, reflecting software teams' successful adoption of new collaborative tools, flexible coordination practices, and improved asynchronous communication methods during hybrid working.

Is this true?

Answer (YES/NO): NO